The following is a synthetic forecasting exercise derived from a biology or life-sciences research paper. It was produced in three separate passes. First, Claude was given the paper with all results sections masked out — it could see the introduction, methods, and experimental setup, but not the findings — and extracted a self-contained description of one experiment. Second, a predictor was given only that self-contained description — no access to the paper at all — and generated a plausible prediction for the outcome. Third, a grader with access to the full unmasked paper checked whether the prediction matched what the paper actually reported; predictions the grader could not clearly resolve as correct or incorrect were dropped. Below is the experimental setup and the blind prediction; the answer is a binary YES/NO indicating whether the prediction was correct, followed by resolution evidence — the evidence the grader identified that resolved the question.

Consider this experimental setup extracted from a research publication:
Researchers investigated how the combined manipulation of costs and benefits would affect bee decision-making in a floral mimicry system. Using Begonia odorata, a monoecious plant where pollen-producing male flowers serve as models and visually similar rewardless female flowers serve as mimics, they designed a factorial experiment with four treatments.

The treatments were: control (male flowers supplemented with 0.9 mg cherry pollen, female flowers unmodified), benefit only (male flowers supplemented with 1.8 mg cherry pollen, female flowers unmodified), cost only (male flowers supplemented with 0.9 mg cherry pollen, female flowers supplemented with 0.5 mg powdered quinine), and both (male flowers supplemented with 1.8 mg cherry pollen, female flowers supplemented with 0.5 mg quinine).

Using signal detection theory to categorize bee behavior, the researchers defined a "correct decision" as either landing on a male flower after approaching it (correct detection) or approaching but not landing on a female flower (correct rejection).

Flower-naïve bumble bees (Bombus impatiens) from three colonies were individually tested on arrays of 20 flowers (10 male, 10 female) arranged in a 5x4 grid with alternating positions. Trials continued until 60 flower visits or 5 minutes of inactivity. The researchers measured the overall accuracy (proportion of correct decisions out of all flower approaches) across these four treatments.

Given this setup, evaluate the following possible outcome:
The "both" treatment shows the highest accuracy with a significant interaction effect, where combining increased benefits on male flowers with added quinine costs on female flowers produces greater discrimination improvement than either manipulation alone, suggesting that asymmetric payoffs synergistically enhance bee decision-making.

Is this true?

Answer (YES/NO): NO